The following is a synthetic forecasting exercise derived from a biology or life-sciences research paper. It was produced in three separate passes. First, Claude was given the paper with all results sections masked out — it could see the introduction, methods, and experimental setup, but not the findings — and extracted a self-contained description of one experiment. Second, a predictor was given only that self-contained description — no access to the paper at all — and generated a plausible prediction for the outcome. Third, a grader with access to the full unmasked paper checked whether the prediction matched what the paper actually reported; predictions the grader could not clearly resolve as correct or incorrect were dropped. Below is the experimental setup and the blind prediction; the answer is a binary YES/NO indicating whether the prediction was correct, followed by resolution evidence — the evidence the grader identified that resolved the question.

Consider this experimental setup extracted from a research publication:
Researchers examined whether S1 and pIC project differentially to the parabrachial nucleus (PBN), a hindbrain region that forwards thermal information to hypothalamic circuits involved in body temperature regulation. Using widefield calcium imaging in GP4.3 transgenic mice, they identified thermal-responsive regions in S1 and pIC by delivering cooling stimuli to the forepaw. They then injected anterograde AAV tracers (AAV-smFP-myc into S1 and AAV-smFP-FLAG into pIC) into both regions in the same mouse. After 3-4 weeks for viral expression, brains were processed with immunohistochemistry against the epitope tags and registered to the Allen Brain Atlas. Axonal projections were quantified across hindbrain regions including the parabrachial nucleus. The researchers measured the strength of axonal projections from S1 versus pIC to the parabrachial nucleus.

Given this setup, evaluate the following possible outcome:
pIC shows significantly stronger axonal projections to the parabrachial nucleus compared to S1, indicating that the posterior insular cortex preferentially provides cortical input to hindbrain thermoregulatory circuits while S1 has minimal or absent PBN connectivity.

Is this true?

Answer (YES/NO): YES